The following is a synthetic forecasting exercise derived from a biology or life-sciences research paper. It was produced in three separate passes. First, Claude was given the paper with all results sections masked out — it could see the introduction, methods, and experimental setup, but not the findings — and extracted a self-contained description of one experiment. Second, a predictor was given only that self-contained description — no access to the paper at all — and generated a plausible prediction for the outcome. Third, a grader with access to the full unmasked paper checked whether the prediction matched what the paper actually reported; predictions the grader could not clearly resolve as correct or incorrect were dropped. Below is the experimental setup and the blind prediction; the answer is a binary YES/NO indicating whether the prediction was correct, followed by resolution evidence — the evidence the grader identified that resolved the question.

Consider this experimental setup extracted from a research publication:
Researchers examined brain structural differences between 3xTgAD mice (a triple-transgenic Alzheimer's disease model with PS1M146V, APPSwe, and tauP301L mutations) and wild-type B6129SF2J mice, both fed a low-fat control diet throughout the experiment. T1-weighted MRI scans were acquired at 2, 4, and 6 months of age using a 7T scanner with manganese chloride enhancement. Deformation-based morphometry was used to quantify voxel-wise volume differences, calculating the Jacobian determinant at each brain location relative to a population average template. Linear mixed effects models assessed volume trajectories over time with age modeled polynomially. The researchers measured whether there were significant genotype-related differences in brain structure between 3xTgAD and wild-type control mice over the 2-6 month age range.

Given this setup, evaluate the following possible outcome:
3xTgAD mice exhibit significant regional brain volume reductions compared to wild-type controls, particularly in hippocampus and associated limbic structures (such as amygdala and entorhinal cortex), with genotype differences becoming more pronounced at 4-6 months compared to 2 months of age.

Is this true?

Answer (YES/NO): NO